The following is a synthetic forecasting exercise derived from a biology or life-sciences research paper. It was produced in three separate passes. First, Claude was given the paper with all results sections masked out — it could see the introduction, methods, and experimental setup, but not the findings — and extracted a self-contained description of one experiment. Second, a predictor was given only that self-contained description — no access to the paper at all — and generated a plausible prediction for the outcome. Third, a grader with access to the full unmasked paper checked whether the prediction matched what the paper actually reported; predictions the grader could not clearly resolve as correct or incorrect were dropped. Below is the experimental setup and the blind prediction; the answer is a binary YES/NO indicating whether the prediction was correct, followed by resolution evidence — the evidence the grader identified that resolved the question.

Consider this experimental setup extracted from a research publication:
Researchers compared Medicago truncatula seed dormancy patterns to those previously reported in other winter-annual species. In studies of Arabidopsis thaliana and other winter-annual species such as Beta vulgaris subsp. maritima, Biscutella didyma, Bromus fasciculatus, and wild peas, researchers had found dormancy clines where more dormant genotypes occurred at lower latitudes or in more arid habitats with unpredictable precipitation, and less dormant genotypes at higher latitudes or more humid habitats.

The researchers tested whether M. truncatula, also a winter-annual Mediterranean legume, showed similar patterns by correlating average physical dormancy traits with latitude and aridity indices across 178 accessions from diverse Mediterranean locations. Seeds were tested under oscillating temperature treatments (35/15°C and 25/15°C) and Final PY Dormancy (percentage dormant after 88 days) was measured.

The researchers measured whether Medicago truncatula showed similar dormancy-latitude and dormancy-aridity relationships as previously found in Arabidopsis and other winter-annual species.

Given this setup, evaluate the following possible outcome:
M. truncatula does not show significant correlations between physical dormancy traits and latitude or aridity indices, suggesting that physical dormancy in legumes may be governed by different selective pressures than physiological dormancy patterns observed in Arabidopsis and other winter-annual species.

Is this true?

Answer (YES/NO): NO